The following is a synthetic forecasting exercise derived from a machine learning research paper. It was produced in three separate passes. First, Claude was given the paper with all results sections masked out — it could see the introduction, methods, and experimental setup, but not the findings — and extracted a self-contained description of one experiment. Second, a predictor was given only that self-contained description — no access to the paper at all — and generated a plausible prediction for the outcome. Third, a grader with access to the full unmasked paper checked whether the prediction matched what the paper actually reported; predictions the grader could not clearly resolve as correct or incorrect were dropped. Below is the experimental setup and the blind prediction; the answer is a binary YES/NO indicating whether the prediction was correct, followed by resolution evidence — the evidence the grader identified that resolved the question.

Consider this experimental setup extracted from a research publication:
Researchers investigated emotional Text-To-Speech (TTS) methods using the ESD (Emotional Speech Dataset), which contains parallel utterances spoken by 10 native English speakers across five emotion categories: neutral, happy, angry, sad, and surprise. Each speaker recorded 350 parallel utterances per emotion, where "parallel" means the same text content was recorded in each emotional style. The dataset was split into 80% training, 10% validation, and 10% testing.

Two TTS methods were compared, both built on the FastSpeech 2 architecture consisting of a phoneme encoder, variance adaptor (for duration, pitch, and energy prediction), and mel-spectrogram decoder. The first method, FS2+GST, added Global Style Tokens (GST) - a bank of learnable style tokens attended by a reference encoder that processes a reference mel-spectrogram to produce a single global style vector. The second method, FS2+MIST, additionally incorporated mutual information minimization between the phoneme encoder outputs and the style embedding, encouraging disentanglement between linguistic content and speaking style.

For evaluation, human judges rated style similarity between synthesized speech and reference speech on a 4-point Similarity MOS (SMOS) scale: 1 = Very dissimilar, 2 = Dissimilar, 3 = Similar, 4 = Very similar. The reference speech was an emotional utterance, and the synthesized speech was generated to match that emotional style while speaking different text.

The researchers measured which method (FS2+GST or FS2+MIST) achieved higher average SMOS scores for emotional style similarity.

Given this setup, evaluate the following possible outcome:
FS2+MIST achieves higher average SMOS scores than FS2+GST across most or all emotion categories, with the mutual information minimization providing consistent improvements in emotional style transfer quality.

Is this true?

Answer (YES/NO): NO